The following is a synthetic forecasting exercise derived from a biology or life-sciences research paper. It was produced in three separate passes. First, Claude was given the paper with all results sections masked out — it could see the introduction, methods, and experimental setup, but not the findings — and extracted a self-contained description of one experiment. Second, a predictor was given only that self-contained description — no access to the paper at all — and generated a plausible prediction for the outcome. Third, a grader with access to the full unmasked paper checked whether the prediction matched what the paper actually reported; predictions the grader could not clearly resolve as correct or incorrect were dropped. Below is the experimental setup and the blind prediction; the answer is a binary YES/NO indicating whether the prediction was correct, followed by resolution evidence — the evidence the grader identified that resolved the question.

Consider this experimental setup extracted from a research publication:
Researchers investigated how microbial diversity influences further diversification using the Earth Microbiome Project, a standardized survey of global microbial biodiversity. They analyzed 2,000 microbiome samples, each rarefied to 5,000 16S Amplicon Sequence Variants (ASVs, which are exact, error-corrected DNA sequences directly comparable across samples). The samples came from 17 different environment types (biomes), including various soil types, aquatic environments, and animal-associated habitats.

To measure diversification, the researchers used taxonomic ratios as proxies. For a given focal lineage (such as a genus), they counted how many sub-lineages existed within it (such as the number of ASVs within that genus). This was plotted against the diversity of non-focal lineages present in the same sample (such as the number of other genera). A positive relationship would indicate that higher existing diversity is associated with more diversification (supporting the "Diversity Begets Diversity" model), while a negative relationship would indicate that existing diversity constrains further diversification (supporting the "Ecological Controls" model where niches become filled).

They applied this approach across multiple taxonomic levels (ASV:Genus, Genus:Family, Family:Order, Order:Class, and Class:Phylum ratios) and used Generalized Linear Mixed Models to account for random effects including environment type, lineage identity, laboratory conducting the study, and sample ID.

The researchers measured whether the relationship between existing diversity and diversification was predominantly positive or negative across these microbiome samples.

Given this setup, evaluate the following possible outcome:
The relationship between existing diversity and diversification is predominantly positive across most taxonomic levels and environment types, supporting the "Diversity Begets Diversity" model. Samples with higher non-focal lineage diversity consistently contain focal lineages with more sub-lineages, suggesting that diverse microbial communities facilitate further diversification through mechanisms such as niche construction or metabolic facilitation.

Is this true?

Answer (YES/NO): YES